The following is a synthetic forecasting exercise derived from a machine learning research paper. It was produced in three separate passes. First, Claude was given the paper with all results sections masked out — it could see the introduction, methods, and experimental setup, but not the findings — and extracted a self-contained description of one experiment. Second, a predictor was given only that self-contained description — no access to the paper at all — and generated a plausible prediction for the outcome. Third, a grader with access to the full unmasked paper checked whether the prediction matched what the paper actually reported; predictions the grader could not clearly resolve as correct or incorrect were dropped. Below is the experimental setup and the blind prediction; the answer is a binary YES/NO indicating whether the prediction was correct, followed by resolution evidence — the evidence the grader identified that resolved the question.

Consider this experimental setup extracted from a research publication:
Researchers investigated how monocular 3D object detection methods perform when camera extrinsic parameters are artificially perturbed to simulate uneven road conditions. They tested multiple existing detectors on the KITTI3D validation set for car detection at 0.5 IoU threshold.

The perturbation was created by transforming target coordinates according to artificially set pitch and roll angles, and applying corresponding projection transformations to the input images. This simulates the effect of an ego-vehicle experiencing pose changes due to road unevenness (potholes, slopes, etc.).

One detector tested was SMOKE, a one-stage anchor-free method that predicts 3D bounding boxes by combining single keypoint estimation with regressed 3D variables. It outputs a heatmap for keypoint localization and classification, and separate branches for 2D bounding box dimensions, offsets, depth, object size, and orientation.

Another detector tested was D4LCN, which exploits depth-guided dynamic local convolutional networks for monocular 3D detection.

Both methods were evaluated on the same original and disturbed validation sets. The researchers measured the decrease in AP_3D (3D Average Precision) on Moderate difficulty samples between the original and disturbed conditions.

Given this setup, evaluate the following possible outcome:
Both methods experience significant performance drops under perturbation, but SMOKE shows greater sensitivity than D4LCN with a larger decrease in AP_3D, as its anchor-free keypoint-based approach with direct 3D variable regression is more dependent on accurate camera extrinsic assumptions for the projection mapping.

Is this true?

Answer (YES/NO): YES